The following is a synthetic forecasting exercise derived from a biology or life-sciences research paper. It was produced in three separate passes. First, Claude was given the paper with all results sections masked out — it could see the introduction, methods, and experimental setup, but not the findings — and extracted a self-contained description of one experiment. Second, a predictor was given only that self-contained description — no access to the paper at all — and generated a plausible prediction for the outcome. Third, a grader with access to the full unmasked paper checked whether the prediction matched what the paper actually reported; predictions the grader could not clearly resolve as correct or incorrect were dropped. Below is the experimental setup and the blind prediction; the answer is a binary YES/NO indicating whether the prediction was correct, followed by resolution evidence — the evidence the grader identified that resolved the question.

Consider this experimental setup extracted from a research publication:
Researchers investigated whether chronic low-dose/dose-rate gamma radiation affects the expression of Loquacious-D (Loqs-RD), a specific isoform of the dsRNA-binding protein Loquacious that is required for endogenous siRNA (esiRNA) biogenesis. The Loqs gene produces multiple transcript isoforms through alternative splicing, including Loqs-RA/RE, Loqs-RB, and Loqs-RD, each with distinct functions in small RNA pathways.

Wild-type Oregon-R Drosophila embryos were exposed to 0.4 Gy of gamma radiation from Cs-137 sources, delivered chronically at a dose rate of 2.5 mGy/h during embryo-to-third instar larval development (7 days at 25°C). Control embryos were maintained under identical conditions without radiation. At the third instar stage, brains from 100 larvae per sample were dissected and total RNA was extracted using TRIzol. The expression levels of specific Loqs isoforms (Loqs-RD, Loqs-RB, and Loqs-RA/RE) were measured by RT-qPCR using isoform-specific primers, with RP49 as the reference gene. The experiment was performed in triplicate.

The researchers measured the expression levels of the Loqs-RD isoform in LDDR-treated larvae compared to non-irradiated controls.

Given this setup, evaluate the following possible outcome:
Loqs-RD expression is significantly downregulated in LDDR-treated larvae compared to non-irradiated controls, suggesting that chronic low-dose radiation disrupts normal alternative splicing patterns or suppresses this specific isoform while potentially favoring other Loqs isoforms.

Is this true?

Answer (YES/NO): NO